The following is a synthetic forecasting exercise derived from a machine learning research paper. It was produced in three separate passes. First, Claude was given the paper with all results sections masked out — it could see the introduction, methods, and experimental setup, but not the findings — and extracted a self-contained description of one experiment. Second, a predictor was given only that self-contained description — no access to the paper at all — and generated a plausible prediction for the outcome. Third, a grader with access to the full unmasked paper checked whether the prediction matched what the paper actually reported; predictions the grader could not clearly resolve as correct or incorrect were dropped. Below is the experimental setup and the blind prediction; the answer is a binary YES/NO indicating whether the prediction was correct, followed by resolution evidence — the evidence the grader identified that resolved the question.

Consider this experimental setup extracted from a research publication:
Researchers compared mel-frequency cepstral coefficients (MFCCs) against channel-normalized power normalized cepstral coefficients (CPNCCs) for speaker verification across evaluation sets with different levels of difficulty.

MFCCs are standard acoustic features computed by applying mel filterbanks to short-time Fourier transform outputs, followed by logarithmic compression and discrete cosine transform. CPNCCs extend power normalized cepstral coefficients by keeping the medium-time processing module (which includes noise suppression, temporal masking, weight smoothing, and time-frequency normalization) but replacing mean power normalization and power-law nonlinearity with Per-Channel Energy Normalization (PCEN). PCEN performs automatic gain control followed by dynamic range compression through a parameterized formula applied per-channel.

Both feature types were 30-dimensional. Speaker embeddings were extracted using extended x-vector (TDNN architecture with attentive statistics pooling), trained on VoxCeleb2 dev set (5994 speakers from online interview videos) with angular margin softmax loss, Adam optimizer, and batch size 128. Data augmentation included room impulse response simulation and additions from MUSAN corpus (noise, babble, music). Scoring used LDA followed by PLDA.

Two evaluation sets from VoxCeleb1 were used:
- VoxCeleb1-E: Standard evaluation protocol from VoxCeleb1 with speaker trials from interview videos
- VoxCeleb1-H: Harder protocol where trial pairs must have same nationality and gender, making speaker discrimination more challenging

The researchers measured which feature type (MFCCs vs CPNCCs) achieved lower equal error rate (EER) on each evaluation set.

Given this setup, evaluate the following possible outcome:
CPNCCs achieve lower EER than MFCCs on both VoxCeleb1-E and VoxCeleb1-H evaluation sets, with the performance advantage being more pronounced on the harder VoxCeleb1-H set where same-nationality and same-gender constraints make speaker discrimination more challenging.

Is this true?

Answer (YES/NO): NO